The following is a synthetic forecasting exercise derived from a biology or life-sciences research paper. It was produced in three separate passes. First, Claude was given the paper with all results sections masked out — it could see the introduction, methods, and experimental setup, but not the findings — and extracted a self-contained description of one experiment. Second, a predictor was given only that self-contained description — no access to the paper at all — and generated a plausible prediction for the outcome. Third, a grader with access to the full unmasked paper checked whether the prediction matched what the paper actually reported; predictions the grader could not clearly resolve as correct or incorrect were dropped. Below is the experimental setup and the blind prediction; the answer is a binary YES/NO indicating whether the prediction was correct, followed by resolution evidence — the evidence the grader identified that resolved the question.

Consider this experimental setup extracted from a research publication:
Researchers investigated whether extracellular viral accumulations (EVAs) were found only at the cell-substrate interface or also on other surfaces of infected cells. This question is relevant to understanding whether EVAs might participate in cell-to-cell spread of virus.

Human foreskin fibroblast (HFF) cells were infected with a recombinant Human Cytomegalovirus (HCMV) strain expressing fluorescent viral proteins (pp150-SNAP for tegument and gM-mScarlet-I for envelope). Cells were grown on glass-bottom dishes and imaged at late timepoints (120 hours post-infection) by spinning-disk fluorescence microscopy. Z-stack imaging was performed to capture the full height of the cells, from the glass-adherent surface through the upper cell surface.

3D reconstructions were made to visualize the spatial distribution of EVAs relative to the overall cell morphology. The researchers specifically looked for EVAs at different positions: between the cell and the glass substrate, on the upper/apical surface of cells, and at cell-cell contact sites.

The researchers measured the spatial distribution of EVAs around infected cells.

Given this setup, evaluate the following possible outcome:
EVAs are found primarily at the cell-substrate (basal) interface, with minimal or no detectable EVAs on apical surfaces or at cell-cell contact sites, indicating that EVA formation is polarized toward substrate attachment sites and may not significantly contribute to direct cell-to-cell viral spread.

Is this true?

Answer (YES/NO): NO